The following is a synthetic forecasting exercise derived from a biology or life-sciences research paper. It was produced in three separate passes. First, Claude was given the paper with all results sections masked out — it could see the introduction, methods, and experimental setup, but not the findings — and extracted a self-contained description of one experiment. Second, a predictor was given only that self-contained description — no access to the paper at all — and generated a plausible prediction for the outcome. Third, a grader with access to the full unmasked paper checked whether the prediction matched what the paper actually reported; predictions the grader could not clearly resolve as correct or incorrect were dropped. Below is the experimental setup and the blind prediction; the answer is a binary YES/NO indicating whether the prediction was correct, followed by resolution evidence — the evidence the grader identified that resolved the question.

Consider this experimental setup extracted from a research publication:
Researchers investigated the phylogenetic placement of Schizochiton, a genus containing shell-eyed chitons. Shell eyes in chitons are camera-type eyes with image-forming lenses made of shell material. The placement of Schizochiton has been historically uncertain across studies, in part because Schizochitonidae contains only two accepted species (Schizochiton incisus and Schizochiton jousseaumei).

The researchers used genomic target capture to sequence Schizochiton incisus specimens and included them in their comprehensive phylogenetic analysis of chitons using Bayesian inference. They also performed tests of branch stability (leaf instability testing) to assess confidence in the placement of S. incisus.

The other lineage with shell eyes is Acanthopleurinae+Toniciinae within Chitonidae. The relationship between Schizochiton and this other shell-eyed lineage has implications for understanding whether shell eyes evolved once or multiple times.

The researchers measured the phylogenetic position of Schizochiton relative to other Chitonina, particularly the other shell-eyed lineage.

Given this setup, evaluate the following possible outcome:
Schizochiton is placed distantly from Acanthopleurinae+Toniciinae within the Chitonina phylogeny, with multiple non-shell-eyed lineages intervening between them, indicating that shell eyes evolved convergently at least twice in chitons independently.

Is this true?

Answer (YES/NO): YES